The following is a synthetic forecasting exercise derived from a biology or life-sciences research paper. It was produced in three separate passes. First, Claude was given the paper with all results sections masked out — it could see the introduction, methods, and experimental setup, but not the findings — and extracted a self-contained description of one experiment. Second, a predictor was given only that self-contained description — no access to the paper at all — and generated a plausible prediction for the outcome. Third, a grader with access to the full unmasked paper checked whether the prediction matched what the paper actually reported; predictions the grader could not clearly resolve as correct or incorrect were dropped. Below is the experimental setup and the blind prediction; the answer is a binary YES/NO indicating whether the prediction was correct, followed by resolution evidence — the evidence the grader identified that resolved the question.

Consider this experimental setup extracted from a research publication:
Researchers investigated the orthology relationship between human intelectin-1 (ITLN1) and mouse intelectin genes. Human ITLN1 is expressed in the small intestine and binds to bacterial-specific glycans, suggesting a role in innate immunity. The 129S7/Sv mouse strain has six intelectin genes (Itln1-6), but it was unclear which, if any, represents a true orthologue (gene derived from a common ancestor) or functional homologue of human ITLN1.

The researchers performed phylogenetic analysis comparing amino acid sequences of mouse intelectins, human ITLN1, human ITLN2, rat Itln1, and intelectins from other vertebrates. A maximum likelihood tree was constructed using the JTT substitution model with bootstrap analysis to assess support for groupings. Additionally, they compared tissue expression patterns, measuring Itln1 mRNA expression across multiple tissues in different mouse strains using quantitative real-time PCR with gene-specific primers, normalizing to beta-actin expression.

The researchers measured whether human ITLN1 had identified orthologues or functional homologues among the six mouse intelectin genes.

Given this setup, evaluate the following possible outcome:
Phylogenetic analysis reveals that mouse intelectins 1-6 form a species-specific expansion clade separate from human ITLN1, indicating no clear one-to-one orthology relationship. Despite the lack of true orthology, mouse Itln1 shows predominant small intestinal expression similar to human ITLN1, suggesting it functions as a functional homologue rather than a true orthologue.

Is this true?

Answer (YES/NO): YES